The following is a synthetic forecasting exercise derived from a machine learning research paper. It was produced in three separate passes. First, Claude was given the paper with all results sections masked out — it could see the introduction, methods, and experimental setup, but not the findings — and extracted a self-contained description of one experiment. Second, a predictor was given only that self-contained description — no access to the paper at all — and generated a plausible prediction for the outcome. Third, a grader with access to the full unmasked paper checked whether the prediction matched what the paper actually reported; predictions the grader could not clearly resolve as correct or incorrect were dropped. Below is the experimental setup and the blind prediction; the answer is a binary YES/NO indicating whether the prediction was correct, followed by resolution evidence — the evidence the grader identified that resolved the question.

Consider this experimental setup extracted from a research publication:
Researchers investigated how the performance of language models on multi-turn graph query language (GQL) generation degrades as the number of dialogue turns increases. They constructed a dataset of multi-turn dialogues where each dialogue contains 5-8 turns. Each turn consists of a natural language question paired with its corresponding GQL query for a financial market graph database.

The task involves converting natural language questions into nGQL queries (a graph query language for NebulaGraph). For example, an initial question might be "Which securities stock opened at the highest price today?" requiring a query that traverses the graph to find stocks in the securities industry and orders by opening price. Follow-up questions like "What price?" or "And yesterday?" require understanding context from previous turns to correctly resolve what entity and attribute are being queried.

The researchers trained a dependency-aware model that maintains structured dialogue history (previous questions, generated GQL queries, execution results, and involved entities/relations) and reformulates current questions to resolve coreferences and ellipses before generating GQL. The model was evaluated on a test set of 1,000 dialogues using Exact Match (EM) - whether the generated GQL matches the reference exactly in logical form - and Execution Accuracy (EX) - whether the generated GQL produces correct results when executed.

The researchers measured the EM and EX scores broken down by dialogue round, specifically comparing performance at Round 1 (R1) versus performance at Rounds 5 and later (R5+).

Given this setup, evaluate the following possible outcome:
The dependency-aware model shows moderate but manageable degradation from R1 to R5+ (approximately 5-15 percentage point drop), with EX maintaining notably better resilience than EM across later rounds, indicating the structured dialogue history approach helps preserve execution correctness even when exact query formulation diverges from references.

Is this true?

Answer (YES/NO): NO